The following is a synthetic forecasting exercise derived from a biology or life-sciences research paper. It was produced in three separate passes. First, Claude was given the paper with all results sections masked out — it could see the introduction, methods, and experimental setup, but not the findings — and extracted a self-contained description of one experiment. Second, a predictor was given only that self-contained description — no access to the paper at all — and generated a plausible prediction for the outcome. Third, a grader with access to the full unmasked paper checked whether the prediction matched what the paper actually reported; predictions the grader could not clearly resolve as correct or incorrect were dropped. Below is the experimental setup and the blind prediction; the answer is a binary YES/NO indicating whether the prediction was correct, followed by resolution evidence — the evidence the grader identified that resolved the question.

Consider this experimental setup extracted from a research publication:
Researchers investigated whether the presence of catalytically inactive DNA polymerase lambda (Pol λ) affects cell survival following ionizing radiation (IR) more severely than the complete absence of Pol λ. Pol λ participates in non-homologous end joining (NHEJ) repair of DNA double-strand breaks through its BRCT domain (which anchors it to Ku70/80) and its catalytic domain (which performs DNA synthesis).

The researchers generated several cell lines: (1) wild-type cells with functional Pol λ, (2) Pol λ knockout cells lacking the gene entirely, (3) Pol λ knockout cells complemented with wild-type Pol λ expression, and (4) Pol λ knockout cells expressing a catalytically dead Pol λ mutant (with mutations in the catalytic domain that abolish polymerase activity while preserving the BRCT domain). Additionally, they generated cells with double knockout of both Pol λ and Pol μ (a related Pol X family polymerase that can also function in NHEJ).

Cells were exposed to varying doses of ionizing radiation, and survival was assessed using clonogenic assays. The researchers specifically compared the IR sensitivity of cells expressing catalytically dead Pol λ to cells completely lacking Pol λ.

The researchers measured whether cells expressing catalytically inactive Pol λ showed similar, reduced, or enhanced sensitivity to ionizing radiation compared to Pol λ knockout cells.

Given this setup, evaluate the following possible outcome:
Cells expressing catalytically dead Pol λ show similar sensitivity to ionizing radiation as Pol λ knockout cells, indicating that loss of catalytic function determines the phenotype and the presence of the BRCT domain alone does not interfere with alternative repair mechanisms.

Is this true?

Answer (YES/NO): NO